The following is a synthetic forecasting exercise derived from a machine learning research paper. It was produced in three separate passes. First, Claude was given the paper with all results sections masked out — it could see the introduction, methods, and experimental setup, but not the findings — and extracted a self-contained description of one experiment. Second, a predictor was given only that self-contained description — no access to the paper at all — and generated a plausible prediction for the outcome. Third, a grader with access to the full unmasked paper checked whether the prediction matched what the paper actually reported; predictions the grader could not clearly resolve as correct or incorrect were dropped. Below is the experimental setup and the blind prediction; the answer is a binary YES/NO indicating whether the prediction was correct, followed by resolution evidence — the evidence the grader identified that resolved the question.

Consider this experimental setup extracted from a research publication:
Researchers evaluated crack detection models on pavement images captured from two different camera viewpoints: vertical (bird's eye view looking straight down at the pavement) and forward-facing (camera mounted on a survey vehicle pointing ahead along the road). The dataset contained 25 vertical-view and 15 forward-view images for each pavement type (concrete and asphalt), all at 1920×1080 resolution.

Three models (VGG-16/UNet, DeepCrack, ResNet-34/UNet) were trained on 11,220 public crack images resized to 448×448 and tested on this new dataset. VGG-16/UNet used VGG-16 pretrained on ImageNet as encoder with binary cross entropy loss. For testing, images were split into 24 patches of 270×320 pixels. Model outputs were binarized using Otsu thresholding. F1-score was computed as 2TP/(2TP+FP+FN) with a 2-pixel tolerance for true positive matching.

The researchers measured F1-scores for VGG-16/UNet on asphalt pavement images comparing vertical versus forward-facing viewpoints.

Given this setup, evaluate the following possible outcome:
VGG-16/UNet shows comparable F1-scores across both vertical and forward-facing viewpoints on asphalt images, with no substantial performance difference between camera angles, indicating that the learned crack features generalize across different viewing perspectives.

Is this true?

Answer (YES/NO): NO